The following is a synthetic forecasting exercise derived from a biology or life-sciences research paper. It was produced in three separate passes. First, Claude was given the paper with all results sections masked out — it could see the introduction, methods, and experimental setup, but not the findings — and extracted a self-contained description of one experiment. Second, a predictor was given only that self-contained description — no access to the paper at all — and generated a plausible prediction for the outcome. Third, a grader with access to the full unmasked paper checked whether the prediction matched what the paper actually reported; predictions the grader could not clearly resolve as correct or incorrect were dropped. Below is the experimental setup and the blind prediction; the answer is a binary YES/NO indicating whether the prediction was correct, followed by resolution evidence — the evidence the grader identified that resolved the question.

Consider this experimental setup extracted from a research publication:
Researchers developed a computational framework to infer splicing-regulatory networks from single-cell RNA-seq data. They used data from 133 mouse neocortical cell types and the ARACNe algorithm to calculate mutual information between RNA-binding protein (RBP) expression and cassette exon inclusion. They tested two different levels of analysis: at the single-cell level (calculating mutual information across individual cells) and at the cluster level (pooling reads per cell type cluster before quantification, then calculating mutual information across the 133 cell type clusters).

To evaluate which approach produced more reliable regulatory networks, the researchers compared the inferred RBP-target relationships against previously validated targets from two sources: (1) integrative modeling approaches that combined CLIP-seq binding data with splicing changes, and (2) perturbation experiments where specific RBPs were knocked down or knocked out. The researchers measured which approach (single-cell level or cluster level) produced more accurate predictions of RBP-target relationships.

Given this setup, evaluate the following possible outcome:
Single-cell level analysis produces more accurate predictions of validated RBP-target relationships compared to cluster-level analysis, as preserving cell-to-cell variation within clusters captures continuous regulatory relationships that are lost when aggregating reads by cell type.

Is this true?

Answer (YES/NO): NO